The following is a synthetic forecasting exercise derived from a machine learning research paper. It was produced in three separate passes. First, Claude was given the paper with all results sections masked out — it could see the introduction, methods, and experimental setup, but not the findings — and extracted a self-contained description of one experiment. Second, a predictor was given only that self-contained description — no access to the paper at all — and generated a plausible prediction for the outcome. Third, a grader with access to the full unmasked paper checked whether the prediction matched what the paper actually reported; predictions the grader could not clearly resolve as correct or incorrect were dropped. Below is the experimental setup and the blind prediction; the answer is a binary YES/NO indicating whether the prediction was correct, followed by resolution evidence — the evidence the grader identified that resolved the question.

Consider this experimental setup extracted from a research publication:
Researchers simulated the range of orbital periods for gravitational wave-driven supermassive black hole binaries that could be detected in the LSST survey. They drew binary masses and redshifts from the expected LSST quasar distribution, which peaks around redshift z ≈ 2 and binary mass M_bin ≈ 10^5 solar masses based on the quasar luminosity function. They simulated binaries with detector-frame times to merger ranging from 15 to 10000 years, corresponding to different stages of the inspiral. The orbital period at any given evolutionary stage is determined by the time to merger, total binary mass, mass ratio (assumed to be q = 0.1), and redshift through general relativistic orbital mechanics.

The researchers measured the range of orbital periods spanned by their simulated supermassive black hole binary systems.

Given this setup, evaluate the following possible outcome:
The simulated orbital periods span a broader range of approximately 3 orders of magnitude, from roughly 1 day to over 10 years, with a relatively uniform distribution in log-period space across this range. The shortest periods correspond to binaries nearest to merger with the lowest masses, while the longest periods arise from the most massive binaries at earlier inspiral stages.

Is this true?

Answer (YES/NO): NO